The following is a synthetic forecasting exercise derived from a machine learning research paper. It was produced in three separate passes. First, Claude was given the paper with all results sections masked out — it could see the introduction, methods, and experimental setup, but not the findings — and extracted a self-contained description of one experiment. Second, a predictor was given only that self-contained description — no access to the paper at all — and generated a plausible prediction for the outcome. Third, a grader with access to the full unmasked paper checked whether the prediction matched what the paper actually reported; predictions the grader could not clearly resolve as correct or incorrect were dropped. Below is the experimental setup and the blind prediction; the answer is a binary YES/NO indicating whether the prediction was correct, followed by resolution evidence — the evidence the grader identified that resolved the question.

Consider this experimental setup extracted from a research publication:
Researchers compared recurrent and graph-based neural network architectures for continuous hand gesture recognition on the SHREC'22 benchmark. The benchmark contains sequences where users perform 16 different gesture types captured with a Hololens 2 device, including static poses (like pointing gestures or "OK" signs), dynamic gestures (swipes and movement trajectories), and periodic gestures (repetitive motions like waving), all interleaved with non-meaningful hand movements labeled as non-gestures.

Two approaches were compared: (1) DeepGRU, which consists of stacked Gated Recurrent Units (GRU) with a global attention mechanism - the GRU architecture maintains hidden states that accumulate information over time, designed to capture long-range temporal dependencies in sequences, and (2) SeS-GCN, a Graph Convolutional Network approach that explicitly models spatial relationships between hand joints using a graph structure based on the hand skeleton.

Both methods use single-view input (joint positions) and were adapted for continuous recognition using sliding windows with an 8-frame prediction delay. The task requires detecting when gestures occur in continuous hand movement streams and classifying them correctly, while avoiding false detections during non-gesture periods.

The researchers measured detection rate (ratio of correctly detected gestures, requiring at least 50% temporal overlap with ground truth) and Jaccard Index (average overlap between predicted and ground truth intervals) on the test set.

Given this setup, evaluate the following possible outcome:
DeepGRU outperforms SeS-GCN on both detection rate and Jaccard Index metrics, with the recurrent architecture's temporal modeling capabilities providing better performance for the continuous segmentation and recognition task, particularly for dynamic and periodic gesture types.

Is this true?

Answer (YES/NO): NO